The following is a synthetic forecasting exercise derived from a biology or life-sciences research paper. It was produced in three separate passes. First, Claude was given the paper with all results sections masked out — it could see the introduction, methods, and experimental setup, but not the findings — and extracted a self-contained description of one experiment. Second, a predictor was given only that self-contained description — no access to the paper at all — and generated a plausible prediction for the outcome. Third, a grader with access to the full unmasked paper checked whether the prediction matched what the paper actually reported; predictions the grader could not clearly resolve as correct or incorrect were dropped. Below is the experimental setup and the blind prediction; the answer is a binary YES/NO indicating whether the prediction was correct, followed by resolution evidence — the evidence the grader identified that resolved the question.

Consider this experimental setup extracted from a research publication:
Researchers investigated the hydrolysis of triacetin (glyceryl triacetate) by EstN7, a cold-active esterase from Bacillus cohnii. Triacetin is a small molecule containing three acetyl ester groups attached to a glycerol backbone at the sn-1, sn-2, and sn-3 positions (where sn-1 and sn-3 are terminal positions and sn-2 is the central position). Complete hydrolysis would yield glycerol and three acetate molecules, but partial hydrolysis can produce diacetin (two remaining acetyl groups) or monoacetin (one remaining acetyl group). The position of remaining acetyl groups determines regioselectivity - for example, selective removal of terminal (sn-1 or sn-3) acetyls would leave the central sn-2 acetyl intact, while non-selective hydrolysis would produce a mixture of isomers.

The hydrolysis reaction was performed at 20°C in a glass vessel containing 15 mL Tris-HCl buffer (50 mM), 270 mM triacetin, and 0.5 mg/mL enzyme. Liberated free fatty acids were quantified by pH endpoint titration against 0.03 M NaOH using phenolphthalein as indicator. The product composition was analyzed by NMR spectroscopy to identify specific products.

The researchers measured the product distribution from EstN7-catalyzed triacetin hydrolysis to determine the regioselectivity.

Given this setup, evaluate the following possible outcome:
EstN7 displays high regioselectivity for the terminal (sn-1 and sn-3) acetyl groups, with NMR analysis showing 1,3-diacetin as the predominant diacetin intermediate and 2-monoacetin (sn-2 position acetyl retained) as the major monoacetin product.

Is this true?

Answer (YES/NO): NO